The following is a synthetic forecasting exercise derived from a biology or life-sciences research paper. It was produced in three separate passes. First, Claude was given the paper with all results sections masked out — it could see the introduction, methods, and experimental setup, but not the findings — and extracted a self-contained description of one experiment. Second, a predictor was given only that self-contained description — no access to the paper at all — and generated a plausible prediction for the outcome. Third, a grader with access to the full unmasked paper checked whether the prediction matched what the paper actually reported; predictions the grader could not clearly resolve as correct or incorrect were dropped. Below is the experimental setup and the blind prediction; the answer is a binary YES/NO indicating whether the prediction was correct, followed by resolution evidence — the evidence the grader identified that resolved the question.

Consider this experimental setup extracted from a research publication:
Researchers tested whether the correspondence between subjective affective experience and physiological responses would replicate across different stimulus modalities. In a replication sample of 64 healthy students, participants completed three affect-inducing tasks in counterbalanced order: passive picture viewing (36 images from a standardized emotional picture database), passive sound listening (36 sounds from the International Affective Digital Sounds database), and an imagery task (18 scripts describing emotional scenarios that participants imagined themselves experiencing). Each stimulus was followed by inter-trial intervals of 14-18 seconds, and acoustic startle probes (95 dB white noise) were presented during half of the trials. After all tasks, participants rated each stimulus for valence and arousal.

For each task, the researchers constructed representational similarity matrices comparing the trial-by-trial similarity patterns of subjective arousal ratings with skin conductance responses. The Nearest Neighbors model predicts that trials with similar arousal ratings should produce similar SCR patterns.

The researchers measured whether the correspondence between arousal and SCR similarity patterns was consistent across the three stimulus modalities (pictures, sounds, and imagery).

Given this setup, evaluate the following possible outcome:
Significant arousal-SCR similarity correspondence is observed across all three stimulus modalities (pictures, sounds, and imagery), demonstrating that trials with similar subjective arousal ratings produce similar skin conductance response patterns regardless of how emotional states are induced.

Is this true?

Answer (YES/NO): NO